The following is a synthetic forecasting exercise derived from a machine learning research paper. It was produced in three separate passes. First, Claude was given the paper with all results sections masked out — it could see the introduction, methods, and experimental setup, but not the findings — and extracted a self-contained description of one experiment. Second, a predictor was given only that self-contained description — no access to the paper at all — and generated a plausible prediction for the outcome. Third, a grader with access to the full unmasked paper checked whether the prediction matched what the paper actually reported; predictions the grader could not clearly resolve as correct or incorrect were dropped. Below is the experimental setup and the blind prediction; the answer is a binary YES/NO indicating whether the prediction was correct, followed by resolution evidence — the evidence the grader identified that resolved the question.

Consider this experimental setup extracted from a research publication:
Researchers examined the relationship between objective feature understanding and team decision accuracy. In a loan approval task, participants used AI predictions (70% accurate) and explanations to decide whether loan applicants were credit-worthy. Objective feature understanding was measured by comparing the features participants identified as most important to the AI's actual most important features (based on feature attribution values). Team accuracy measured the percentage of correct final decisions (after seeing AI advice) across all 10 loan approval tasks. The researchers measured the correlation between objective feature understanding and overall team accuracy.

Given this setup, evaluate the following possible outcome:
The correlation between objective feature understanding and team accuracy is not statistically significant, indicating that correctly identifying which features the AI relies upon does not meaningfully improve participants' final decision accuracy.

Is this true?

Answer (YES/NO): NO